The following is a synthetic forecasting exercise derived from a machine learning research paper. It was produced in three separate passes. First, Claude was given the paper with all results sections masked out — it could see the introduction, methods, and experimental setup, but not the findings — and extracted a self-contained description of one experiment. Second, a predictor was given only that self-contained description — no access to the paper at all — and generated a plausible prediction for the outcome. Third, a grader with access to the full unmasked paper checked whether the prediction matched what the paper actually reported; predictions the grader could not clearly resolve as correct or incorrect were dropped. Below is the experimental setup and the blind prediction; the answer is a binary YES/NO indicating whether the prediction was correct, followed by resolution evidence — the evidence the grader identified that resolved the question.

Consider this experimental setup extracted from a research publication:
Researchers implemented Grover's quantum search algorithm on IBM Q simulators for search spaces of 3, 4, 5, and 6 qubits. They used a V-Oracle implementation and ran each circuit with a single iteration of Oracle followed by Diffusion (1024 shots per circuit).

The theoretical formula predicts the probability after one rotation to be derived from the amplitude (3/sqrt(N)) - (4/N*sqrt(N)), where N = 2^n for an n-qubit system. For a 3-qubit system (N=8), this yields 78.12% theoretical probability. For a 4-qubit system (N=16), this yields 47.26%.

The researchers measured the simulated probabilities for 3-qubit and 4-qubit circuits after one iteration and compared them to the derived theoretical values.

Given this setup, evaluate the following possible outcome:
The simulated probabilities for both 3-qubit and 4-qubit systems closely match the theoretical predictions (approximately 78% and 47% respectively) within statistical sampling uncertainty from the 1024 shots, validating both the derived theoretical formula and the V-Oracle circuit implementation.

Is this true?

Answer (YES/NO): YES